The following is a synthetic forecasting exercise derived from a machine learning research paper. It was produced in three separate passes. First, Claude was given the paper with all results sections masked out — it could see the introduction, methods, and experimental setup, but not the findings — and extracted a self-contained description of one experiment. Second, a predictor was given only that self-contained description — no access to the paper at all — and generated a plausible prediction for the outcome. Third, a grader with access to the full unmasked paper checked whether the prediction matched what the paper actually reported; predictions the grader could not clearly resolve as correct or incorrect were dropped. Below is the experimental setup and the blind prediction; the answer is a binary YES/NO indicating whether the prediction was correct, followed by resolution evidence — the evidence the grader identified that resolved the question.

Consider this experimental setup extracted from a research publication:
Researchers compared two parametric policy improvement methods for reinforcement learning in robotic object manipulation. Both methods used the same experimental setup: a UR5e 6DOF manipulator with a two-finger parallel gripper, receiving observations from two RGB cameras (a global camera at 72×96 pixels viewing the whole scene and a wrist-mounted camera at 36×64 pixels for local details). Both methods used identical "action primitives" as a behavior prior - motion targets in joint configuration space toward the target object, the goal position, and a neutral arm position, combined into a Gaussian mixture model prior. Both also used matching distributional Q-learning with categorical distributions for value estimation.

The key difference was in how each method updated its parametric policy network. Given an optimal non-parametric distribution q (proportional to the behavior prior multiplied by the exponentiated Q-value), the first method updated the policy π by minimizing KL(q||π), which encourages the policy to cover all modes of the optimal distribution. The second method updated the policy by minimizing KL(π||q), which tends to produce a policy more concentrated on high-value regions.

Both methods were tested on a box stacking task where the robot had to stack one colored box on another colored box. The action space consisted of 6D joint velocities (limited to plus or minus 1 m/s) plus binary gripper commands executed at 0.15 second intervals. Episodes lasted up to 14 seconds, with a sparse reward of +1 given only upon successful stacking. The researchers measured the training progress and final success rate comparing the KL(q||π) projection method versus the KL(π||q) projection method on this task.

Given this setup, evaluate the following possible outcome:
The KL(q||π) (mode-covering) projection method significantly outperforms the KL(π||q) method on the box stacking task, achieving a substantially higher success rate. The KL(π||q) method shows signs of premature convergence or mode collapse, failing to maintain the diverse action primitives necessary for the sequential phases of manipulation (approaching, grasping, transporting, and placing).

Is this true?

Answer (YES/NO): NO